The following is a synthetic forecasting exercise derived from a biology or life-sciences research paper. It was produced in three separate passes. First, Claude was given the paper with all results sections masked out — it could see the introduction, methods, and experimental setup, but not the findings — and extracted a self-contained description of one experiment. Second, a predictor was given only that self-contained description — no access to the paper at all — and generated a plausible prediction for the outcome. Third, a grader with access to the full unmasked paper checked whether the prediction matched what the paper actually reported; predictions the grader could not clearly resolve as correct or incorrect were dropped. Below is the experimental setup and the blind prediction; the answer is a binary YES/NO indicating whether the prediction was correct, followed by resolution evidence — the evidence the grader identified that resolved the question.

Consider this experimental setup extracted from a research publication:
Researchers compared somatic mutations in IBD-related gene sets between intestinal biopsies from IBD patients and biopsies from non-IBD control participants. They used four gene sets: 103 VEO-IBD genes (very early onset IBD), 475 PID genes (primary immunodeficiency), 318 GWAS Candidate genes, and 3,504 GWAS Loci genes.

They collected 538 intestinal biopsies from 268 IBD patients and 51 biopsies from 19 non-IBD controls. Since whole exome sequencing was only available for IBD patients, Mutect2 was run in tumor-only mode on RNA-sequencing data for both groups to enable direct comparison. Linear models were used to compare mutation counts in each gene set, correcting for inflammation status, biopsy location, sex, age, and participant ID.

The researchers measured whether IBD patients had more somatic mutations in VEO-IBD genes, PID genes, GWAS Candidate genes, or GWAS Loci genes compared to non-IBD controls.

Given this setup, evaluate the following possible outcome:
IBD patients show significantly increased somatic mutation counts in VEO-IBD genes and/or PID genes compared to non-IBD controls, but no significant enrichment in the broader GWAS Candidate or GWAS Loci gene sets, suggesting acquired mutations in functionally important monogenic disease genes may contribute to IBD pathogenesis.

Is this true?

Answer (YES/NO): NO